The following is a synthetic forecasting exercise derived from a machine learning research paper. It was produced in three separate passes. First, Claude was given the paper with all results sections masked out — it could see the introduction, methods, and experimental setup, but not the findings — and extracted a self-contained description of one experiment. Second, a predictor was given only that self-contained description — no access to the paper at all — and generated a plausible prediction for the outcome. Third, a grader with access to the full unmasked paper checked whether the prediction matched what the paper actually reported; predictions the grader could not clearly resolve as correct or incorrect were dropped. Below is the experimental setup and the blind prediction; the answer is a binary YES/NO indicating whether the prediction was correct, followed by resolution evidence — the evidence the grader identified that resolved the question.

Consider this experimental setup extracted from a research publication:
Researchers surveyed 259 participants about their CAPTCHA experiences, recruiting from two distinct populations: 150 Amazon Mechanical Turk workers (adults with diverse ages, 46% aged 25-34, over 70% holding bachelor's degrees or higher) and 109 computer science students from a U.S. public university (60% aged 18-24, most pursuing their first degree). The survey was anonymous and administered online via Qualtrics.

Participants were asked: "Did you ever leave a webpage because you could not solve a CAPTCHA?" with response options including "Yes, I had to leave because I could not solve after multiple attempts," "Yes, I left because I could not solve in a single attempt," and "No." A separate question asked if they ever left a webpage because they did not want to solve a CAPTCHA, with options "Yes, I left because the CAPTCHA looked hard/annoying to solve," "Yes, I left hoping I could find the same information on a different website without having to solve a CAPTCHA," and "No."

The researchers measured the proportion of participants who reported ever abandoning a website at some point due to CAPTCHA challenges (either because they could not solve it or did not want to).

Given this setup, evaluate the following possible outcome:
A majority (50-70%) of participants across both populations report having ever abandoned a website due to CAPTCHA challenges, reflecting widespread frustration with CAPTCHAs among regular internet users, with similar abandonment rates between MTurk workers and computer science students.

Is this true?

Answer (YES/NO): NO